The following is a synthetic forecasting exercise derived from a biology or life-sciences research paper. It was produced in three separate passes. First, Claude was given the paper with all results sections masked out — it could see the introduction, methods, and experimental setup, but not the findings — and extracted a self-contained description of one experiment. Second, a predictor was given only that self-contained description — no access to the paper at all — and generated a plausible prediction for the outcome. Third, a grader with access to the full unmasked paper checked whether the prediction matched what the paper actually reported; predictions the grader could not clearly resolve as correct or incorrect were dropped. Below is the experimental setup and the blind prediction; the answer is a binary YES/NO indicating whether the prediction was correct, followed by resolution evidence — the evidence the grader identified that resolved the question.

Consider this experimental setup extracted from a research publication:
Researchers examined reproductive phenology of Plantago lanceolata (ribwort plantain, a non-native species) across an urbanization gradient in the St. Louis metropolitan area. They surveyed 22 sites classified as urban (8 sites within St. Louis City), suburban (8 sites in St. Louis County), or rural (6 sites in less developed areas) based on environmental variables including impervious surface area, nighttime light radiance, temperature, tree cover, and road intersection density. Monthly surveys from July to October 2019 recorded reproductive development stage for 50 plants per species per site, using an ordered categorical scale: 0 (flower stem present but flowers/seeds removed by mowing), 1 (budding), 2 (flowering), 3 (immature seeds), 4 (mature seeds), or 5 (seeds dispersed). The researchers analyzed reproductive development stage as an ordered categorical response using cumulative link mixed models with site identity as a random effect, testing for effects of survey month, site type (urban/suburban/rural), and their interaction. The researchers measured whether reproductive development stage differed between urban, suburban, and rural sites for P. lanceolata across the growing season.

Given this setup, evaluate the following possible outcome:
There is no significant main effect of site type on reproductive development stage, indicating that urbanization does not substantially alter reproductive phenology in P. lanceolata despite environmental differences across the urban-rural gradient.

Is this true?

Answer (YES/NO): NO